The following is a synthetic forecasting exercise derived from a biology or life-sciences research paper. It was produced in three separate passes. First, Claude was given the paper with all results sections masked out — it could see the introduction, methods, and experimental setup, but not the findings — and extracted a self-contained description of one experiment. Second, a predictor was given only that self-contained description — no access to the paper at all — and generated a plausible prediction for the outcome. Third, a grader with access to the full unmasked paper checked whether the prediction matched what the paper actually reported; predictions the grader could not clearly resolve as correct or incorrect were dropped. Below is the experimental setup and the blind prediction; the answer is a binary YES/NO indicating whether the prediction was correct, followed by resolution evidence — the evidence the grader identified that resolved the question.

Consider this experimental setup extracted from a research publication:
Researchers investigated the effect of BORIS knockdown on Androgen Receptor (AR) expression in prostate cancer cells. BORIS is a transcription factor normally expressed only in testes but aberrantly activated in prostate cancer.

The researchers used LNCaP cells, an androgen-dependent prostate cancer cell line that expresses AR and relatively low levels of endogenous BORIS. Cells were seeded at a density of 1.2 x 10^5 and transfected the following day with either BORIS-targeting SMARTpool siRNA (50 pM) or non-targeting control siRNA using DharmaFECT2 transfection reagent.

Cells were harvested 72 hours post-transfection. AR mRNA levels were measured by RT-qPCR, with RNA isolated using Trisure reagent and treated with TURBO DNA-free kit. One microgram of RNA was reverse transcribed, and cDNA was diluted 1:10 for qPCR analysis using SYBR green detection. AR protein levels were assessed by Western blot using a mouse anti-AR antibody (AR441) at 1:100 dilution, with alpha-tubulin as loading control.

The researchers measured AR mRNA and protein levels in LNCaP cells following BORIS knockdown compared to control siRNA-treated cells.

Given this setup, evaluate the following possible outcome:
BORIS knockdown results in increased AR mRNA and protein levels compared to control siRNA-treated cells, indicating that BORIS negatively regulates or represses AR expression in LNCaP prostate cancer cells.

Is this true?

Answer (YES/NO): NO